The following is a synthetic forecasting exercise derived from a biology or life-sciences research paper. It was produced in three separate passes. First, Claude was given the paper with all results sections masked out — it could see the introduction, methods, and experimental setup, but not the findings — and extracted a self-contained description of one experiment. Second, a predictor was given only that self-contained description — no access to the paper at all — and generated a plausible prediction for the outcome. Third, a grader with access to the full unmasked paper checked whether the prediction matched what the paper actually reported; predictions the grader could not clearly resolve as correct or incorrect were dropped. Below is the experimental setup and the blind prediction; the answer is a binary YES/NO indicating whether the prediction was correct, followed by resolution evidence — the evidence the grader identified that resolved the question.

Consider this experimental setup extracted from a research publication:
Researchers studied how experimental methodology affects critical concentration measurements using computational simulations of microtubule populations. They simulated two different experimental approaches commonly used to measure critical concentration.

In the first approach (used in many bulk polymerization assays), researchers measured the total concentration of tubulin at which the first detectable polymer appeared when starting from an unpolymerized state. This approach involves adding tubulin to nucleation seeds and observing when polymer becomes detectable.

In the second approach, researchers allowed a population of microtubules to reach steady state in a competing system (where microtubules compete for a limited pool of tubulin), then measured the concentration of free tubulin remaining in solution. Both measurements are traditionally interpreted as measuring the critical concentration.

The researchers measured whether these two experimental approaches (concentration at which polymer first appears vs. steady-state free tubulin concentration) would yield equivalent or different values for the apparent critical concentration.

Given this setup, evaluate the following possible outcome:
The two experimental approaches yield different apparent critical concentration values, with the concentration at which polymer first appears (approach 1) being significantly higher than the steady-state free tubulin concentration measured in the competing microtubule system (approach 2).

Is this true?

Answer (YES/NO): NO